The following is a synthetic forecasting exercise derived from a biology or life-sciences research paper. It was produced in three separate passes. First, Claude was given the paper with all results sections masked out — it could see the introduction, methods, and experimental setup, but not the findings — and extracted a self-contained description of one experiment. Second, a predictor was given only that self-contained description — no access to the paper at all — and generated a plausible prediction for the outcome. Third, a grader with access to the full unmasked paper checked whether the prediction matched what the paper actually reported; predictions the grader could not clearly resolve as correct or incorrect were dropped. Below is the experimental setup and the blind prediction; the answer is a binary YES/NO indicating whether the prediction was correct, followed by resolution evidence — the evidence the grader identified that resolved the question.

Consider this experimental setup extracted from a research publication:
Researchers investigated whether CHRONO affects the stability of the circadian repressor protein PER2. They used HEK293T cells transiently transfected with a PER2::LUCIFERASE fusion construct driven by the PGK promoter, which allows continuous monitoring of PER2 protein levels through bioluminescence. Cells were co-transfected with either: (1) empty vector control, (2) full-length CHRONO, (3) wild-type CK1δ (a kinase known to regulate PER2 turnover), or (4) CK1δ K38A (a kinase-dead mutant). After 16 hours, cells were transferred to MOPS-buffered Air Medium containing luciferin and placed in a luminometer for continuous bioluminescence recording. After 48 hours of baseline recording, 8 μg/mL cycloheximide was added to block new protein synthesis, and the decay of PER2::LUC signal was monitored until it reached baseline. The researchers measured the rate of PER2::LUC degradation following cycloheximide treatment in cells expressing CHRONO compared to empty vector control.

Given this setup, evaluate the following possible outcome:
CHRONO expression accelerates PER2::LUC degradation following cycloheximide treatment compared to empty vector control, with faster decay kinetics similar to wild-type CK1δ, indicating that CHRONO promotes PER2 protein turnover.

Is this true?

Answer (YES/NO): YES